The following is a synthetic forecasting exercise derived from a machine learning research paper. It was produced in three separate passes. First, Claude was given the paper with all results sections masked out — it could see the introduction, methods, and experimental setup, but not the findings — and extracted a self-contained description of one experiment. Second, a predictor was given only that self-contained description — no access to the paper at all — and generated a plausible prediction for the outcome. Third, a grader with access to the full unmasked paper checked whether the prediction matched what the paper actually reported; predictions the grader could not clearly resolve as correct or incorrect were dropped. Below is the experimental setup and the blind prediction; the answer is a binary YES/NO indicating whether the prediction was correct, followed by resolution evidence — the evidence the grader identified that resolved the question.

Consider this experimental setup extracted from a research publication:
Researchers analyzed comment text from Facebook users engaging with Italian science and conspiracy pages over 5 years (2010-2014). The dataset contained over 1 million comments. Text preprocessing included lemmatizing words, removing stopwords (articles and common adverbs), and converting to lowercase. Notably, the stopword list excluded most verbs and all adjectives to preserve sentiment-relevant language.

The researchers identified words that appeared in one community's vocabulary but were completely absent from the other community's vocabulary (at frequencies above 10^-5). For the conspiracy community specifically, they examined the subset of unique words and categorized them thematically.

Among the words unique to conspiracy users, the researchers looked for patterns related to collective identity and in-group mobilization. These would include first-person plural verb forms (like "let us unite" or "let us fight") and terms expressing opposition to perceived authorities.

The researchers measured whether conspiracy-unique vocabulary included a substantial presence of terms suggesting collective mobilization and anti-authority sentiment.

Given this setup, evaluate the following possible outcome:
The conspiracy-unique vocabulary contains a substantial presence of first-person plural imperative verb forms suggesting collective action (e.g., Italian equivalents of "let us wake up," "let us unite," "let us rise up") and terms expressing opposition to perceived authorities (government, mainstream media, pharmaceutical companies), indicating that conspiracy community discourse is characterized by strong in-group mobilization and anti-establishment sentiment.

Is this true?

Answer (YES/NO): YES